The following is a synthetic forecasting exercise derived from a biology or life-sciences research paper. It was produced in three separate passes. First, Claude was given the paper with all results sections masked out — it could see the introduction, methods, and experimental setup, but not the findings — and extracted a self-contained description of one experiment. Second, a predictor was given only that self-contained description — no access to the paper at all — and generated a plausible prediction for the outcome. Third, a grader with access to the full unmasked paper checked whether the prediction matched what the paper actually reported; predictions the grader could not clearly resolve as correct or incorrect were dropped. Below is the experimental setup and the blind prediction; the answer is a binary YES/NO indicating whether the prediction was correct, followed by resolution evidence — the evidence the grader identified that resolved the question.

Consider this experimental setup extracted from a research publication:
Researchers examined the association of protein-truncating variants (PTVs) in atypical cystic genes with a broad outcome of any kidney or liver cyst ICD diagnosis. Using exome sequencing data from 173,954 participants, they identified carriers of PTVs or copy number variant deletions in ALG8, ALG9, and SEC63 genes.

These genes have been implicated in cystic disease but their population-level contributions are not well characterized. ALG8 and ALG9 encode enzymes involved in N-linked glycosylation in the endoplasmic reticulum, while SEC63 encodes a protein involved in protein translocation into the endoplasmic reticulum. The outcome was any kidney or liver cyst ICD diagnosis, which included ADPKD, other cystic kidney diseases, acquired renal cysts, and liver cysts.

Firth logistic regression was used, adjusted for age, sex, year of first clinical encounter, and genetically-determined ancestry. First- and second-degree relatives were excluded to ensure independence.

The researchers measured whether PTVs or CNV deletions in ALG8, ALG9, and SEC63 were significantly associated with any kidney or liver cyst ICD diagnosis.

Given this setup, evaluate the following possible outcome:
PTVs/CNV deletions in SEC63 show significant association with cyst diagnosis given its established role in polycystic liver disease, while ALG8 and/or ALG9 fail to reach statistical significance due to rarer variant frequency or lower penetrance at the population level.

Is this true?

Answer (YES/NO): NO